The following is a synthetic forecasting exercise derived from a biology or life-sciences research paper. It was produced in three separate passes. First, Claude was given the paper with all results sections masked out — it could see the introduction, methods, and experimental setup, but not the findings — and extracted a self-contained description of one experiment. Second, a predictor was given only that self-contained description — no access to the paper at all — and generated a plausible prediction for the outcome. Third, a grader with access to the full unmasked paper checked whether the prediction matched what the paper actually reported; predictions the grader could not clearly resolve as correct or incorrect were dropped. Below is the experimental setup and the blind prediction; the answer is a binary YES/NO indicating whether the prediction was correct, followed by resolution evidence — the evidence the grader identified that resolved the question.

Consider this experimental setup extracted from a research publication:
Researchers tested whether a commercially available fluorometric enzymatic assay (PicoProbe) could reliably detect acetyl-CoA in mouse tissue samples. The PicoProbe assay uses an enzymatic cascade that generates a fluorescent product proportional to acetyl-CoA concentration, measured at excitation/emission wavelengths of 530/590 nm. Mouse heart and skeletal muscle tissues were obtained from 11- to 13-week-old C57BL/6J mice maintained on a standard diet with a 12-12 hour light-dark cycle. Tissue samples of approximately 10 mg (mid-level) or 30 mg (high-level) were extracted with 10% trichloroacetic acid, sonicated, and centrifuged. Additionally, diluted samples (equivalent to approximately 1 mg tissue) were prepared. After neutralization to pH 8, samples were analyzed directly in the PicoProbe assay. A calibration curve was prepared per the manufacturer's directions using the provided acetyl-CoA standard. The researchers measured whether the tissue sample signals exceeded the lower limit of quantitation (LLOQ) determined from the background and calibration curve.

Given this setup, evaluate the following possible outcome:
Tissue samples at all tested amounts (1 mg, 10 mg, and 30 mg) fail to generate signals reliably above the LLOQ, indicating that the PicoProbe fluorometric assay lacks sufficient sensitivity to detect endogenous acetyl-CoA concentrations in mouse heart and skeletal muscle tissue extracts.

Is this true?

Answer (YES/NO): YES